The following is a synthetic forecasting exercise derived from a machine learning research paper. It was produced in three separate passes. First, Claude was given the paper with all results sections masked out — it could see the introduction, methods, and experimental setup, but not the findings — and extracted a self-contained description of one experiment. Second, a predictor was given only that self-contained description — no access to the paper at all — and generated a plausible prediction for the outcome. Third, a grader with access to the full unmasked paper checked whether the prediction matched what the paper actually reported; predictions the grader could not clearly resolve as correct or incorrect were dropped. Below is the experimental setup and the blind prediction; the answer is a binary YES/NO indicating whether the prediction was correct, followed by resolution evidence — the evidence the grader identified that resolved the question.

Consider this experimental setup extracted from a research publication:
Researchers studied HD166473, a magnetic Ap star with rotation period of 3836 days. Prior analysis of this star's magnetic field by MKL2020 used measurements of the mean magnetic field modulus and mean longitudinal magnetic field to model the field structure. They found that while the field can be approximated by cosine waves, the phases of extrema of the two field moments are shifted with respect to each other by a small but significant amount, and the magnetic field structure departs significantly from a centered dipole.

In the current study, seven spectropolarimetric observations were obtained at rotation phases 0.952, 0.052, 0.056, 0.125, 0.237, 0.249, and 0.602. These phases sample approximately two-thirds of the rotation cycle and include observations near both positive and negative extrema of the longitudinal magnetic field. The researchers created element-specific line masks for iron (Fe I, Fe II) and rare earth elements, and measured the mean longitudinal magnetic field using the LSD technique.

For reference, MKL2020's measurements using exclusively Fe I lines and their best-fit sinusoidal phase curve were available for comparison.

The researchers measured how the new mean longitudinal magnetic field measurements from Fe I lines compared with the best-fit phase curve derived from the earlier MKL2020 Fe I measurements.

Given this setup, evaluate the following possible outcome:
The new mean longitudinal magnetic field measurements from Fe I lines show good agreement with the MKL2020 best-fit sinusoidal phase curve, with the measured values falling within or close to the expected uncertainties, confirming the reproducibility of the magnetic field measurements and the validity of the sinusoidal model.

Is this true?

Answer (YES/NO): NO